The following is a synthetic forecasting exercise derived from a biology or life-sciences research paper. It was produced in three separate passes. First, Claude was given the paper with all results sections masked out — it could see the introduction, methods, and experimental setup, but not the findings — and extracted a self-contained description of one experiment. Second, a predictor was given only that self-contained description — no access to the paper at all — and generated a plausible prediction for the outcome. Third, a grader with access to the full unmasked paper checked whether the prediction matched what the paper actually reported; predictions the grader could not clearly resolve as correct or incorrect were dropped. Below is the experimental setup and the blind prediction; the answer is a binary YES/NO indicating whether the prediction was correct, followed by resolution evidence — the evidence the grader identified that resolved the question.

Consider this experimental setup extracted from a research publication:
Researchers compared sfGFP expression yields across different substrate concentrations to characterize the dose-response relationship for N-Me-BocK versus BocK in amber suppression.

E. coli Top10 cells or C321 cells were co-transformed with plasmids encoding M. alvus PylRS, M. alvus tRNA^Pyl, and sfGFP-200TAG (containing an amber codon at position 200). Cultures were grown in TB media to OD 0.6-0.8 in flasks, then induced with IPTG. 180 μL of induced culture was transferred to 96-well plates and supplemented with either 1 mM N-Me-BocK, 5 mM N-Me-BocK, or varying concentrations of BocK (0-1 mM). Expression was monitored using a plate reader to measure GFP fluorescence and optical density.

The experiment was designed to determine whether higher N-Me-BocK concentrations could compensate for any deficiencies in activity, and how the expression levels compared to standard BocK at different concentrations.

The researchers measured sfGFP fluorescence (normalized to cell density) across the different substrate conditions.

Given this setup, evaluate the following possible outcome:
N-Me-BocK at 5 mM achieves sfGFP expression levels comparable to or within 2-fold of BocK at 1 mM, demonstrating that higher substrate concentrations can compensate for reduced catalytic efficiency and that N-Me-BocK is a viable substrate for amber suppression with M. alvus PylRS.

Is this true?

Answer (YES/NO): NO